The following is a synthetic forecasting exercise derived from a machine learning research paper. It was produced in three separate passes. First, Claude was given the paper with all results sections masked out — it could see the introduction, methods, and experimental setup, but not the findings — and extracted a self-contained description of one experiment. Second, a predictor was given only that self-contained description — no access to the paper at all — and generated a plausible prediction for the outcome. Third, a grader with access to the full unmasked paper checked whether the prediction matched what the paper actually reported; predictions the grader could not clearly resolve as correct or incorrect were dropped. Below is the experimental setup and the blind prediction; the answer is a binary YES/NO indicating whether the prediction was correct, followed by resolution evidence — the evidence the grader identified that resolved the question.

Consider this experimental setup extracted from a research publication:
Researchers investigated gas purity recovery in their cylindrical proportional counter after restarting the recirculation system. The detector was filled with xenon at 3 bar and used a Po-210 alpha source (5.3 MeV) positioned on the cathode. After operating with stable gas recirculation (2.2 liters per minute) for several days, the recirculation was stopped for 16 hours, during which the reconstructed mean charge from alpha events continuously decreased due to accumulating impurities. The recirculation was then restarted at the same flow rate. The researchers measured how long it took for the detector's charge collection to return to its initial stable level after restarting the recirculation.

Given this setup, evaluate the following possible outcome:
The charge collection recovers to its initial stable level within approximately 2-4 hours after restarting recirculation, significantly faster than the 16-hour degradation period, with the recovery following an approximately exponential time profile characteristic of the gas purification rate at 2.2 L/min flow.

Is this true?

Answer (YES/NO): YES